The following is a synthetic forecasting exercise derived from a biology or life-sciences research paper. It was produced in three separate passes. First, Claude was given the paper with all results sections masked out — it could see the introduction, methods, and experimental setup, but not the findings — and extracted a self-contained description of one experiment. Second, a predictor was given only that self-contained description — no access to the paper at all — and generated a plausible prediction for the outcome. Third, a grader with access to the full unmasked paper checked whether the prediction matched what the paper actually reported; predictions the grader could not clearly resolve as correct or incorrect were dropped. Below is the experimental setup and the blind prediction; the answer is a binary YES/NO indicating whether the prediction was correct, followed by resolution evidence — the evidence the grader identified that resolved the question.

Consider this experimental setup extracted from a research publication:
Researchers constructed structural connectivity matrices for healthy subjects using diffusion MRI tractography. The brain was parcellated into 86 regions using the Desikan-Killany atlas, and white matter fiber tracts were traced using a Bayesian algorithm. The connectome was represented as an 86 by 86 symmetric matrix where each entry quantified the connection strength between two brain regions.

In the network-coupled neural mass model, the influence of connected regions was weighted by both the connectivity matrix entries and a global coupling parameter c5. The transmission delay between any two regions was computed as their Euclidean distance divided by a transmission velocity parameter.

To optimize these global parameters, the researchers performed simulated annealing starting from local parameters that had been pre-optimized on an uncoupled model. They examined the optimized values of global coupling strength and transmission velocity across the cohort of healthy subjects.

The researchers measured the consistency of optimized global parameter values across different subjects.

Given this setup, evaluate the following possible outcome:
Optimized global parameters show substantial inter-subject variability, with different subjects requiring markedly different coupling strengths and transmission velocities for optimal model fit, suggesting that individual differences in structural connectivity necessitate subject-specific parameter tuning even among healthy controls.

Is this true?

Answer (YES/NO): YES